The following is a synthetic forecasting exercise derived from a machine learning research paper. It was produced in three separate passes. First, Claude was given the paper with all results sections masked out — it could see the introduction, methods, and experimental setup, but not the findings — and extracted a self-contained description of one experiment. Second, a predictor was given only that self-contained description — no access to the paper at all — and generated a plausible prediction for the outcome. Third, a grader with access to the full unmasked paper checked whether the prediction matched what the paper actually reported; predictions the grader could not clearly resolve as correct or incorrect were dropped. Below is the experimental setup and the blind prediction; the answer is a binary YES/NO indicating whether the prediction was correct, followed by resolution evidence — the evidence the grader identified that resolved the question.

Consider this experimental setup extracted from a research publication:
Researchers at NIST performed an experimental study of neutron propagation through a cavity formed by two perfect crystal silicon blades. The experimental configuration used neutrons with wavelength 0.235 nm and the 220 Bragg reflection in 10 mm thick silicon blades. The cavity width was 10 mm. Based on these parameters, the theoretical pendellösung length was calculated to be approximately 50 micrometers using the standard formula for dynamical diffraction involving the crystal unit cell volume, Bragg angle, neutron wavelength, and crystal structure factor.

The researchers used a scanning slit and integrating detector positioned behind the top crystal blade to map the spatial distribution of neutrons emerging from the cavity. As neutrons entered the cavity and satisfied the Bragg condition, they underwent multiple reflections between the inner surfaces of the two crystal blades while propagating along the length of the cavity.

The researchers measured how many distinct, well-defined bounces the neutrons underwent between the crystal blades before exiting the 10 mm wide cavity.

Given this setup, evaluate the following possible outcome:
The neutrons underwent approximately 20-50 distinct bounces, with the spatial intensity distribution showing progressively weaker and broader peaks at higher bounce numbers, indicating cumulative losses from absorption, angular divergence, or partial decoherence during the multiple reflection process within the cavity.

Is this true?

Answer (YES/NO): NO